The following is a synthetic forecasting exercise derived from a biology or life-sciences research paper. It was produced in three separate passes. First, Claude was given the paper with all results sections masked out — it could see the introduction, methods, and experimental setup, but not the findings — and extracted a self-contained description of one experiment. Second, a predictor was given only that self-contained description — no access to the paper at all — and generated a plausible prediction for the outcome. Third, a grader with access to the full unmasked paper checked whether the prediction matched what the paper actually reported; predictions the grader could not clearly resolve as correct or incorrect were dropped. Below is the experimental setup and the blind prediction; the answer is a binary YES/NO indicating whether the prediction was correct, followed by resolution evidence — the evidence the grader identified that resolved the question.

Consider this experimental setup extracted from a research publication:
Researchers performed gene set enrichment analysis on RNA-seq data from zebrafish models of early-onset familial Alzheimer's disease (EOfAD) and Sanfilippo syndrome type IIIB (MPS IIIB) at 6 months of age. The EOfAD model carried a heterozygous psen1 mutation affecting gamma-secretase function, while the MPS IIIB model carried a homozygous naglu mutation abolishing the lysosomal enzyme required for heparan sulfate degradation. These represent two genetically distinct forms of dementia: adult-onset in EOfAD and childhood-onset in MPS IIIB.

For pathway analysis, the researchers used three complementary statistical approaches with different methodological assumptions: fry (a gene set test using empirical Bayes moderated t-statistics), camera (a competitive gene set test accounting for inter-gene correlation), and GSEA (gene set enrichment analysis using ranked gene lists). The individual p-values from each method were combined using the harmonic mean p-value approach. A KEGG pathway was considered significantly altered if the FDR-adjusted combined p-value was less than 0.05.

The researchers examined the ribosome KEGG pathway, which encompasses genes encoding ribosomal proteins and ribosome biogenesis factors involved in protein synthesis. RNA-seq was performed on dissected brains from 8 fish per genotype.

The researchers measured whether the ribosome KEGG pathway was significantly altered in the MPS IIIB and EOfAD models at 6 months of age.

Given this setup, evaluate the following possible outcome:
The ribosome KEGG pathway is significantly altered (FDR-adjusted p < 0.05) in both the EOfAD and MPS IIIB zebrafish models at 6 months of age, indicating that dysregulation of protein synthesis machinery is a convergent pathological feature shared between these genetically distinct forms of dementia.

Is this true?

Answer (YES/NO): YES